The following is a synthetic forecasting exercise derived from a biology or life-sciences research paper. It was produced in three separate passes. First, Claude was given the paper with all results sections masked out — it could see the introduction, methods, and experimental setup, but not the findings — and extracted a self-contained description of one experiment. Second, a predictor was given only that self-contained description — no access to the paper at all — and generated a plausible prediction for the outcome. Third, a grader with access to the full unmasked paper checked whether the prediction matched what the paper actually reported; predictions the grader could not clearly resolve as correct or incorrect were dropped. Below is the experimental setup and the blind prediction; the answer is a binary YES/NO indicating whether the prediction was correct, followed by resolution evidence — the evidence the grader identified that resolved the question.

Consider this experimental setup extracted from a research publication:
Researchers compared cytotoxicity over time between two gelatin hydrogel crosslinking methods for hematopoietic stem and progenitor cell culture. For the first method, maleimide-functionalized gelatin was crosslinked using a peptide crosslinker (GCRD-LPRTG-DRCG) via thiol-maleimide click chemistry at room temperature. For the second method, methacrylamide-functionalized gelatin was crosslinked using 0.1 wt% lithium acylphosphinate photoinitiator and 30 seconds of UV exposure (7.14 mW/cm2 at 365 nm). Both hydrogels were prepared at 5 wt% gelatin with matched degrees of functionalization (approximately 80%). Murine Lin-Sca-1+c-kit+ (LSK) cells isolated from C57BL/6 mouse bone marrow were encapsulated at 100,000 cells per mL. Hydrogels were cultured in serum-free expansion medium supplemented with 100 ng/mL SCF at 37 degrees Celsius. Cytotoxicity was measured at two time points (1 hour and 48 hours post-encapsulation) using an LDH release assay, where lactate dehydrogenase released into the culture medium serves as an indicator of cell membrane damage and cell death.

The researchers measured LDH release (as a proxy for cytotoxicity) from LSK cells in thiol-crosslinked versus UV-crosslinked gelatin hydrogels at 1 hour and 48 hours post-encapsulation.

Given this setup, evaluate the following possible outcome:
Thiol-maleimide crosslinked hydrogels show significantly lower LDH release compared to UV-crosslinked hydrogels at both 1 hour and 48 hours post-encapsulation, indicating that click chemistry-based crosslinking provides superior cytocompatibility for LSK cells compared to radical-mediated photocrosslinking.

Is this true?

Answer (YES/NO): NO